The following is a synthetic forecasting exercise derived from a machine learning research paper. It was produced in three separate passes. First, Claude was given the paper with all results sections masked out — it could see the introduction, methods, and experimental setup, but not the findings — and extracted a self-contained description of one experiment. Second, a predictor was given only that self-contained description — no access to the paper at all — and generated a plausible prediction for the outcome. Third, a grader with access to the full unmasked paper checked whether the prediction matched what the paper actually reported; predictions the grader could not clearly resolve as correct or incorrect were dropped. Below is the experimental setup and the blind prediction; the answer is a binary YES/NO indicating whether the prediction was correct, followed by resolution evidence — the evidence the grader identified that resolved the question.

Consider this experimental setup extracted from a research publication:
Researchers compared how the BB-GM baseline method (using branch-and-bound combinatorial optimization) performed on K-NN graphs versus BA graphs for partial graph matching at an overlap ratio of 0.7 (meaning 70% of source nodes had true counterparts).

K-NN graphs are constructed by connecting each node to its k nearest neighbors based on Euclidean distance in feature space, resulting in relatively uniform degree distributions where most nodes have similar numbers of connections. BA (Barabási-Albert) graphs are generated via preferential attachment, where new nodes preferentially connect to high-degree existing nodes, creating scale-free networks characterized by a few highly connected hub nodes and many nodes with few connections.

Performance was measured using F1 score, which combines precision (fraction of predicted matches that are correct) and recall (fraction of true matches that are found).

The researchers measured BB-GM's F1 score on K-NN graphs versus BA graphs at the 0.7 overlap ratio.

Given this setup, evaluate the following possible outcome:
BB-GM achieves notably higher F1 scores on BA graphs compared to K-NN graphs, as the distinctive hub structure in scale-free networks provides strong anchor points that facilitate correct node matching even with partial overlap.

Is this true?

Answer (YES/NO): YES